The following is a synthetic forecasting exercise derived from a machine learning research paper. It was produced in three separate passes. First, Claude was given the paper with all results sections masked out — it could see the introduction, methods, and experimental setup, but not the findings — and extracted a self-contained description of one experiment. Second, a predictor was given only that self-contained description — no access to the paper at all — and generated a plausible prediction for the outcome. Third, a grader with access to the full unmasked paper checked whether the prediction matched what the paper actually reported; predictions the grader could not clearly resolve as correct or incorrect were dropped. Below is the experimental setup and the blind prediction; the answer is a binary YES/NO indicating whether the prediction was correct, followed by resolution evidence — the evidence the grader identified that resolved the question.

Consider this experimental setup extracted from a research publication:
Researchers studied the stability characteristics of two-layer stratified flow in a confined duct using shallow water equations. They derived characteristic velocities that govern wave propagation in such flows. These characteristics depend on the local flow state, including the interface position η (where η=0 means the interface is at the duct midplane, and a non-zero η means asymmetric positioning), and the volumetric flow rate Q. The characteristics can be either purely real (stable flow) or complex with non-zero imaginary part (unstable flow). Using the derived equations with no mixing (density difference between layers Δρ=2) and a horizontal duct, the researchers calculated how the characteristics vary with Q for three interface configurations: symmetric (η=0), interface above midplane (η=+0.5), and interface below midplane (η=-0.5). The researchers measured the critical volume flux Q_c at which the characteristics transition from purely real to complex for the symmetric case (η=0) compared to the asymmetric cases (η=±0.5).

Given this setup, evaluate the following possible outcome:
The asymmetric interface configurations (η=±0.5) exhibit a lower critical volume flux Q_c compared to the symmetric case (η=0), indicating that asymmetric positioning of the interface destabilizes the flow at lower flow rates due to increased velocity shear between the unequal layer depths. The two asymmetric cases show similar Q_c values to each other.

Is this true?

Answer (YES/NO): YES